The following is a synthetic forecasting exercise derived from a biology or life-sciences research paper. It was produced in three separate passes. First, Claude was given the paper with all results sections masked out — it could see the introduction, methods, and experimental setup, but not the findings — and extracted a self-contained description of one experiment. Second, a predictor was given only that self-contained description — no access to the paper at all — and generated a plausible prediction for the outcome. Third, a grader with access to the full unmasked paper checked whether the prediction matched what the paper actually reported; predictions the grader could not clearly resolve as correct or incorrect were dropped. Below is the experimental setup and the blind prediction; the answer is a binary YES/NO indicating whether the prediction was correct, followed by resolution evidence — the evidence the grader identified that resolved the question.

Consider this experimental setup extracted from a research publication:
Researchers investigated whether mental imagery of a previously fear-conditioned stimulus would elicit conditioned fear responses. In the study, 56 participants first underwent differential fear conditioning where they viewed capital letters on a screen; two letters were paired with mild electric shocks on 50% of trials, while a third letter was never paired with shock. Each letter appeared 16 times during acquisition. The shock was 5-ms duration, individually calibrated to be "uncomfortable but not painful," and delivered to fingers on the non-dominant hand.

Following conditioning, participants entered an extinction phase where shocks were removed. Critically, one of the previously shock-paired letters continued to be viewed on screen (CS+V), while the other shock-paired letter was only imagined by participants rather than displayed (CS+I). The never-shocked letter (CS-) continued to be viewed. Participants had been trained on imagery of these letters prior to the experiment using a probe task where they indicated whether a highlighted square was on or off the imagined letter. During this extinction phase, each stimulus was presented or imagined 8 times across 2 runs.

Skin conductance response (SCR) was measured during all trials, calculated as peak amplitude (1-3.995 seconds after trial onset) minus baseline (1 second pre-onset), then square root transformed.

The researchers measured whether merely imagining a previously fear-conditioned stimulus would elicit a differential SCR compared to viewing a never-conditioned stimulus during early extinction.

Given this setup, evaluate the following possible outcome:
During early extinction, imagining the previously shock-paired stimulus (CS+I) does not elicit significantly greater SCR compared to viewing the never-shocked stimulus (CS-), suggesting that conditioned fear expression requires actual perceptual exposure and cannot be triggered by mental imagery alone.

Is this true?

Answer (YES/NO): NO